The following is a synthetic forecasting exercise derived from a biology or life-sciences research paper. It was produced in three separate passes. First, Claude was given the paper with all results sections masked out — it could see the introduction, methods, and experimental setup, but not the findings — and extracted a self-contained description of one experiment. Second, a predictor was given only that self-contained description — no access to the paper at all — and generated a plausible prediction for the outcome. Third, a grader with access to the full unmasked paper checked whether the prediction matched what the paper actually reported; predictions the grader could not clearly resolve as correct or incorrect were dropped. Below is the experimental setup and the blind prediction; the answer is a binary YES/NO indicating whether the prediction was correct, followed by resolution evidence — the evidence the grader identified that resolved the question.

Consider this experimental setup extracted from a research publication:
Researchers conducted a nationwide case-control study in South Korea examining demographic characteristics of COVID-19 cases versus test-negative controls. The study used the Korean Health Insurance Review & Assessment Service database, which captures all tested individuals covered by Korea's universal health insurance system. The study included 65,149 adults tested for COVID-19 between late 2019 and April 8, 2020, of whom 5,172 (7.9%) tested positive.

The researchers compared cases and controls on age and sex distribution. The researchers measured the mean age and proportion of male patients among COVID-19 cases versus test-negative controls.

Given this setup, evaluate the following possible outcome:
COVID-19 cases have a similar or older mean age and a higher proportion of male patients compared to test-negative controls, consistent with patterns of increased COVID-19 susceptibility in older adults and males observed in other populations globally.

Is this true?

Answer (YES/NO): NO